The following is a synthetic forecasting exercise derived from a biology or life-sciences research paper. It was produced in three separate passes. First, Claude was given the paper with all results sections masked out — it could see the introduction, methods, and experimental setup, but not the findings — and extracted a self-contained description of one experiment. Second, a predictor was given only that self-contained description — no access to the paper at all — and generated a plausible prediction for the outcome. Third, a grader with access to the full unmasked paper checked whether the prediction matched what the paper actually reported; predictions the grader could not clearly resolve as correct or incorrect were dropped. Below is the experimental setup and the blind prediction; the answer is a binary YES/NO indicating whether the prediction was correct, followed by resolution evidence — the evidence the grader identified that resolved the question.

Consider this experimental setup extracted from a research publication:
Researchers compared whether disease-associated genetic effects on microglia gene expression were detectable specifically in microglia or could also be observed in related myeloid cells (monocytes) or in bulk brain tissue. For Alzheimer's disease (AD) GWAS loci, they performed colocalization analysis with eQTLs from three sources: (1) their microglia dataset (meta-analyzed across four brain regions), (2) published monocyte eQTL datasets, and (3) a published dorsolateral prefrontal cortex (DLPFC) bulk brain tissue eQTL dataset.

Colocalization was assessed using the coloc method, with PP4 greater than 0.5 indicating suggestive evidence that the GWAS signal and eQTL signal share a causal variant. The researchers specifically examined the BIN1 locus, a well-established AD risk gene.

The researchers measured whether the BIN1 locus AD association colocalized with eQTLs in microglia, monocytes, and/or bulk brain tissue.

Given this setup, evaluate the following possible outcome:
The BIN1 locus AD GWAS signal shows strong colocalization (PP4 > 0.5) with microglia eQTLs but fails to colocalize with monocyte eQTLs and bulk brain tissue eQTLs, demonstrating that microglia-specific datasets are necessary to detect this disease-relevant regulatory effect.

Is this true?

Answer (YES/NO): YES